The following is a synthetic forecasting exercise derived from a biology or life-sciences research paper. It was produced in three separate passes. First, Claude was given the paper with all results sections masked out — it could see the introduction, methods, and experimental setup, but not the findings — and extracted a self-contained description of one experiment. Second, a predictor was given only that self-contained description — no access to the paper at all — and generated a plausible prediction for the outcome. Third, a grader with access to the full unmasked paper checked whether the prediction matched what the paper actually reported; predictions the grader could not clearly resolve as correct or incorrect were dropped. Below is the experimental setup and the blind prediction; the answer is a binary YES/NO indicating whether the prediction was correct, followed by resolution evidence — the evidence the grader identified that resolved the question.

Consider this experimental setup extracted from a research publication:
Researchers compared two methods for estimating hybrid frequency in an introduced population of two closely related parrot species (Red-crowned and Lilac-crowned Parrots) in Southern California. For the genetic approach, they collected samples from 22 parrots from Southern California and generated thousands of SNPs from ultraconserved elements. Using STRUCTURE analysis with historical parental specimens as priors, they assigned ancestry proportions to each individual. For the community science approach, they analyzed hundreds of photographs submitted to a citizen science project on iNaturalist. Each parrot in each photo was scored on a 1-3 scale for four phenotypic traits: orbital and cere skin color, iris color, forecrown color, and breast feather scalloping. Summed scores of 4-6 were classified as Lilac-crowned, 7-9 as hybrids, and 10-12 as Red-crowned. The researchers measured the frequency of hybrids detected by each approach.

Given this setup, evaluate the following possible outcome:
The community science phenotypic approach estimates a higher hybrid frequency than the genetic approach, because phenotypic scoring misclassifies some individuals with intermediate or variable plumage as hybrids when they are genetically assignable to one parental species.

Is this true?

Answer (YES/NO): NO